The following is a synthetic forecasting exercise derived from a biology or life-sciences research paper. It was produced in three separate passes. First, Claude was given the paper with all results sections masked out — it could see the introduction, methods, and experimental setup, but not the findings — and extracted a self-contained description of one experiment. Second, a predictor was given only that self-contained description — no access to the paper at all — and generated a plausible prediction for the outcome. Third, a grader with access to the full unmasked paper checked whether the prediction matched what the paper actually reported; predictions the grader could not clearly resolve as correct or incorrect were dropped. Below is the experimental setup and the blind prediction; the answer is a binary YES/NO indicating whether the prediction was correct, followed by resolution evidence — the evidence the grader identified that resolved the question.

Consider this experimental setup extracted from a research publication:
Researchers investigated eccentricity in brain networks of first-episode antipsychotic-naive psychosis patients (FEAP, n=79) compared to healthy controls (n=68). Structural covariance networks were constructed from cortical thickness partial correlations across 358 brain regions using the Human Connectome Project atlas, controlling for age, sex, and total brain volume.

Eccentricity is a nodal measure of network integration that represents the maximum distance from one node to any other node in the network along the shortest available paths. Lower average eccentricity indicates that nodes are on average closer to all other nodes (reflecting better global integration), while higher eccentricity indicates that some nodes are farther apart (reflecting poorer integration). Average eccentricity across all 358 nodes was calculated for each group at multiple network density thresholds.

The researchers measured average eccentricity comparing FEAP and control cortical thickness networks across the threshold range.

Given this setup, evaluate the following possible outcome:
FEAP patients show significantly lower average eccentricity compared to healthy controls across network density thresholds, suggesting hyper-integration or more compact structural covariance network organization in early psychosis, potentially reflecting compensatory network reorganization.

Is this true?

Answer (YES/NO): NO